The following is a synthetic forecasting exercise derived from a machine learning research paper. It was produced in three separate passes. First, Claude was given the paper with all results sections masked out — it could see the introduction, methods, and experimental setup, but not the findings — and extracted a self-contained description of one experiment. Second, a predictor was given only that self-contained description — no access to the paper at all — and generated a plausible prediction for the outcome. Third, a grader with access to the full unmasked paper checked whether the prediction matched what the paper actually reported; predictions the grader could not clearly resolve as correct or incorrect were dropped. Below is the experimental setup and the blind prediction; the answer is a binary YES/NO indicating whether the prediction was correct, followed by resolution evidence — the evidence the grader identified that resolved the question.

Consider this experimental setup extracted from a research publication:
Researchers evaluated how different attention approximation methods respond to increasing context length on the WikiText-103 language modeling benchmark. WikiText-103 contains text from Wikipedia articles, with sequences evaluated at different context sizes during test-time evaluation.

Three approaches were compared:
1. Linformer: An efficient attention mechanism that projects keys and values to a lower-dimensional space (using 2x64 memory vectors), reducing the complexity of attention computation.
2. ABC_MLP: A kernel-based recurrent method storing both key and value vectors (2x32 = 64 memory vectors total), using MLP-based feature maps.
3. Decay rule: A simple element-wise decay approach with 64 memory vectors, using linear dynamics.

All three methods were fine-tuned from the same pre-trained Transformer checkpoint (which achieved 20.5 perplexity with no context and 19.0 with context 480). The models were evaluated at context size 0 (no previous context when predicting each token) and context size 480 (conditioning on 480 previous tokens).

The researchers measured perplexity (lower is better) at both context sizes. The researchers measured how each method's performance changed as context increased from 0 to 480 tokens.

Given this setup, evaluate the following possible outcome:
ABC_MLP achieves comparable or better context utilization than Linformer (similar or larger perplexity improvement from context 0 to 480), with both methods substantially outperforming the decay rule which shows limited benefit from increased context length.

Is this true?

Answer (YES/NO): NO